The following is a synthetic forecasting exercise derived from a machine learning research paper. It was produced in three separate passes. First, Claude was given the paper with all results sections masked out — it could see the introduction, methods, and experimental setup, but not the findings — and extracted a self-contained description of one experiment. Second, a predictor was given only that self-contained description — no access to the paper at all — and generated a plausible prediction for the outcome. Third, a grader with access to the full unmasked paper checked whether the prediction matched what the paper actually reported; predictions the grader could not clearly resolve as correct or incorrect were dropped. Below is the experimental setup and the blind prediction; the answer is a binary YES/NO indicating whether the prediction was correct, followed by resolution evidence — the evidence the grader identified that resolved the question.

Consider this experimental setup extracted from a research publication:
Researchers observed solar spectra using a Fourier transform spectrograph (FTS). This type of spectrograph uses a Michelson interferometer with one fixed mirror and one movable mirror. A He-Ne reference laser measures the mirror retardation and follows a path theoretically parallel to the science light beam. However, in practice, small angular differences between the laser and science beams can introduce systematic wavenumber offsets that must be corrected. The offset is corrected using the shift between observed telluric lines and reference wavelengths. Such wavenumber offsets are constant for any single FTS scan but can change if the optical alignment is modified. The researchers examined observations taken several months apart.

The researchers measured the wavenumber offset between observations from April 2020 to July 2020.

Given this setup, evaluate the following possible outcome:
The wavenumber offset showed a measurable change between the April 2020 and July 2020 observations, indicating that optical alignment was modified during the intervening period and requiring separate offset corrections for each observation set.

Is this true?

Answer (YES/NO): YES